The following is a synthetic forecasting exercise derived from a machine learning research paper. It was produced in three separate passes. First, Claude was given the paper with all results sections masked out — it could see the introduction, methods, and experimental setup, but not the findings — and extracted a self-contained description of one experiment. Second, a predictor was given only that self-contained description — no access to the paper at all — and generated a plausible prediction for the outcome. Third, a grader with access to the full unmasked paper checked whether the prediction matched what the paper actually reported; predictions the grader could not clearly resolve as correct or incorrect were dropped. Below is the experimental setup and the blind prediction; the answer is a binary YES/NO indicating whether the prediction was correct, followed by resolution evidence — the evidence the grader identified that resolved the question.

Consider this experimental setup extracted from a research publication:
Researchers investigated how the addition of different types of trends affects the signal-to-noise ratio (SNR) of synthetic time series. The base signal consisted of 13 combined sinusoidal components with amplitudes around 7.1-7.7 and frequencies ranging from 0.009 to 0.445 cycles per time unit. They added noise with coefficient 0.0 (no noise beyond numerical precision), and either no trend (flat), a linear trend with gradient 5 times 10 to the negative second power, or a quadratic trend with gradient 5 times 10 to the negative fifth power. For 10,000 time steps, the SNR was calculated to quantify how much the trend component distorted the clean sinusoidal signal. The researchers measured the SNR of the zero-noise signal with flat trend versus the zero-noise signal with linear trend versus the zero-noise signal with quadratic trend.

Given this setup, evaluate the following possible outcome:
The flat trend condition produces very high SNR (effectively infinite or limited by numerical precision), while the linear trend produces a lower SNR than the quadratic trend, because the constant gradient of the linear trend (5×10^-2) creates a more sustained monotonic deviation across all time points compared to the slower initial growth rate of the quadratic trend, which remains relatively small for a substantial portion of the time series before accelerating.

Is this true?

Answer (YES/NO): NO